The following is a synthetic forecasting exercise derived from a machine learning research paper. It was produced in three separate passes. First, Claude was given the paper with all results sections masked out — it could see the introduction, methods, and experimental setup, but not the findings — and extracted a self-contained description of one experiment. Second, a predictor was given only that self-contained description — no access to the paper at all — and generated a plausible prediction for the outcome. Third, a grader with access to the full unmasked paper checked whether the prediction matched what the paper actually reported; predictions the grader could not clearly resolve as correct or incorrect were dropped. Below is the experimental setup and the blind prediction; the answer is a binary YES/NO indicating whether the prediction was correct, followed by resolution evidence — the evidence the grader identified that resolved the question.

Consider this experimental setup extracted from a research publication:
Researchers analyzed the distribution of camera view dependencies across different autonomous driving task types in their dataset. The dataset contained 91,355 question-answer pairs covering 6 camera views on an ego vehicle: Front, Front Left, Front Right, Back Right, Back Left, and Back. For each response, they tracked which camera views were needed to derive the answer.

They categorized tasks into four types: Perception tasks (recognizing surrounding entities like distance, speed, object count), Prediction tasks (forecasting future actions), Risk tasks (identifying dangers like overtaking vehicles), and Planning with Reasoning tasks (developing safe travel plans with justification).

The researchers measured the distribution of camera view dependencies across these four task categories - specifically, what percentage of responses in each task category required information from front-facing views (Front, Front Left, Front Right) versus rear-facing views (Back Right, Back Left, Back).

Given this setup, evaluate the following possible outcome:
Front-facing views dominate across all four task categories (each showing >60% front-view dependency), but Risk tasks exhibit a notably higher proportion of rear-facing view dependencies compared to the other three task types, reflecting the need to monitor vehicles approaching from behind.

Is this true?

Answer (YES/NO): NO